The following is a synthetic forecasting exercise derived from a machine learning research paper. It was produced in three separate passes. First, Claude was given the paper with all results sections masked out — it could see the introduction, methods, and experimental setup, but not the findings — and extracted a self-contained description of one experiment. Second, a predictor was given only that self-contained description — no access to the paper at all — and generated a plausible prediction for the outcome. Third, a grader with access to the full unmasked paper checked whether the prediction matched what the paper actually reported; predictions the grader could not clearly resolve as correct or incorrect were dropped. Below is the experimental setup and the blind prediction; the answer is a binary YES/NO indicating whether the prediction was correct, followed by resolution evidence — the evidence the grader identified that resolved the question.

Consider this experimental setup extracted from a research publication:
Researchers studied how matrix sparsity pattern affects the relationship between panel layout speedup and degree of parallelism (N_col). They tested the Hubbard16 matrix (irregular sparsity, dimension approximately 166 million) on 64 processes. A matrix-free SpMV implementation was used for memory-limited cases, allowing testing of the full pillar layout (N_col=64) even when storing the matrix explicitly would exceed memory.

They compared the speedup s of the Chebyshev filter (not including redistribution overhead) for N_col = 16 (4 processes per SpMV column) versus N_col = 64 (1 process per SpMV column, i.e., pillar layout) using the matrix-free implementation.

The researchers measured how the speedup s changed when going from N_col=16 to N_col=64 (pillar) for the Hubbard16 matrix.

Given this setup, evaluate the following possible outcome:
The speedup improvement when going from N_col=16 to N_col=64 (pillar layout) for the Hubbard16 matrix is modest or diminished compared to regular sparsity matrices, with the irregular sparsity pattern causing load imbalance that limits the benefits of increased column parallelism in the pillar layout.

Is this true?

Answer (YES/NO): NO